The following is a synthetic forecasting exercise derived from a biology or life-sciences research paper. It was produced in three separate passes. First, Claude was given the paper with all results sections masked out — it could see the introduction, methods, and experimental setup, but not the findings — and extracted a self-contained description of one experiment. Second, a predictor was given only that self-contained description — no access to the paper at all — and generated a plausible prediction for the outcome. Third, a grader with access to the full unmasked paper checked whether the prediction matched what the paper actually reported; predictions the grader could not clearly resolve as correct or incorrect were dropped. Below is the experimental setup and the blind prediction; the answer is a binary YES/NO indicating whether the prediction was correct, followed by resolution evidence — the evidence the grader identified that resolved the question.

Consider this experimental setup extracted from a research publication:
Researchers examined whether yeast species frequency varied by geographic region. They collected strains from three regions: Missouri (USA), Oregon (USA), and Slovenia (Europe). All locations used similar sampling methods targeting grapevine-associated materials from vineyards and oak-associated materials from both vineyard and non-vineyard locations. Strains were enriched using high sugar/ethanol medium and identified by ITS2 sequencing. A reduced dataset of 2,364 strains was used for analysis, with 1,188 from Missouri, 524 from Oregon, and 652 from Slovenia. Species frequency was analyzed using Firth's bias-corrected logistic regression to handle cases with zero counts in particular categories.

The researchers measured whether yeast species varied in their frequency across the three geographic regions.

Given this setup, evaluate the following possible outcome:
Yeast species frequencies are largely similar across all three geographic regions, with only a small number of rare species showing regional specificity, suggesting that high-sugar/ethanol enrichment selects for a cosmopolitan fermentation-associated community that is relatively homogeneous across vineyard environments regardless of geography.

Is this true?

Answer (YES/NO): NO